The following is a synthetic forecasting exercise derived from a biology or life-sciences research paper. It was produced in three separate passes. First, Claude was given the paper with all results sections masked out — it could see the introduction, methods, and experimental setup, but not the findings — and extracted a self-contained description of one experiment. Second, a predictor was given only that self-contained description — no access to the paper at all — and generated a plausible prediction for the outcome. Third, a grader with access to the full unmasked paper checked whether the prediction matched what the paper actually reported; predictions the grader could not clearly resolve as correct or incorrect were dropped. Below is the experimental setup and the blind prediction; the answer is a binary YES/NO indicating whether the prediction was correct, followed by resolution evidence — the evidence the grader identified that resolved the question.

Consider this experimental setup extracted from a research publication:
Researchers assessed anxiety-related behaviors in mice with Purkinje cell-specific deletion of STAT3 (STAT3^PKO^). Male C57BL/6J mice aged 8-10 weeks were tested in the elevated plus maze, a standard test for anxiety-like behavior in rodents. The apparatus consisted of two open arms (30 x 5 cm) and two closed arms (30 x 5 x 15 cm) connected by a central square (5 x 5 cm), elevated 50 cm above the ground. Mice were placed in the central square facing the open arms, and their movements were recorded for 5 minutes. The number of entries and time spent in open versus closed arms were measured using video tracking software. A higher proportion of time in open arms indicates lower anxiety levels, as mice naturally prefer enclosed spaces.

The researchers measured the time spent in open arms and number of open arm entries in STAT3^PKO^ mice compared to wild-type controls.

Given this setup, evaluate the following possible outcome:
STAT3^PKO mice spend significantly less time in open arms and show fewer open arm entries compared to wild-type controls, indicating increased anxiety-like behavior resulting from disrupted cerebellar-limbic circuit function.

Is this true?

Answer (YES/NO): NO